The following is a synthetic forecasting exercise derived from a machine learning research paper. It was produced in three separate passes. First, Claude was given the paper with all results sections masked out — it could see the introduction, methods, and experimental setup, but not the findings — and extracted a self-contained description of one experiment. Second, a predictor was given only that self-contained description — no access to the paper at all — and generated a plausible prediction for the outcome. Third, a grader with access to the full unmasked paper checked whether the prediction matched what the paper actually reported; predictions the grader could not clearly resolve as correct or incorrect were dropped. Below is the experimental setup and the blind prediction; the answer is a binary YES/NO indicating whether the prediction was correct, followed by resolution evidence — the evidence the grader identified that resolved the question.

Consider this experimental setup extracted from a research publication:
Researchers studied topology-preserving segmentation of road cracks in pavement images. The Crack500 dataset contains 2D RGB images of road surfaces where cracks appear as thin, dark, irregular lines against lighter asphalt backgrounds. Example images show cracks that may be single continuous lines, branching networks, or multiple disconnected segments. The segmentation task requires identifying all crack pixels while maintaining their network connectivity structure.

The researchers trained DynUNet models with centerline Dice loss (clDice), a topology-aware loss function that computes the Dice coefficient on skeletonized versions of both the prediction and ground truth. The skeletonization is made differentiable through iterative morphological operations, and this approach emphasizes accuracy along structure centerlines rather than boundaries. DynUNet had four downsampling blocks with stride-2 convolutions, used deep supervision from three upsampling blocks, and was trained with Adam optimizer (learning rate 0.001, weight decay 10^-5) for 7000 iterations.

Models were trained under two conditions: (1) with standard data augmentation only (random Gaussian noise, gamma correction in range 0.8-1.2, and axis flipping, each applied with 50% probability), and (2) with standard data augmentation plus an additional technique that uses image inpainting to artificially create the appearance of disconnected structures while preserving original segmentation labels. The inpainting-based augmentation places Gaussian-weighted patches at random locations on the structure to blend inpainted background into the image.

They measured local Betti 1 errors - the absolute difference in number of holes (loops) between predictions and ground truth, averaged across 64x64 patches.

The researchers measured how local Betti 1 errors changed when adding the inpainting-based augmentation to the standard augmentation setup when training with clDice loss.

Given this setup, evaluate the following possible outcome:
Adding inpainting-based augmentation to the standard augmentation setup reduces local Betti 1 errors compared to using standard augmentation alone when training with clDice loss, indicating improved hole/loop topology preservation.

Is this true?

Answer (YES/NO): NO